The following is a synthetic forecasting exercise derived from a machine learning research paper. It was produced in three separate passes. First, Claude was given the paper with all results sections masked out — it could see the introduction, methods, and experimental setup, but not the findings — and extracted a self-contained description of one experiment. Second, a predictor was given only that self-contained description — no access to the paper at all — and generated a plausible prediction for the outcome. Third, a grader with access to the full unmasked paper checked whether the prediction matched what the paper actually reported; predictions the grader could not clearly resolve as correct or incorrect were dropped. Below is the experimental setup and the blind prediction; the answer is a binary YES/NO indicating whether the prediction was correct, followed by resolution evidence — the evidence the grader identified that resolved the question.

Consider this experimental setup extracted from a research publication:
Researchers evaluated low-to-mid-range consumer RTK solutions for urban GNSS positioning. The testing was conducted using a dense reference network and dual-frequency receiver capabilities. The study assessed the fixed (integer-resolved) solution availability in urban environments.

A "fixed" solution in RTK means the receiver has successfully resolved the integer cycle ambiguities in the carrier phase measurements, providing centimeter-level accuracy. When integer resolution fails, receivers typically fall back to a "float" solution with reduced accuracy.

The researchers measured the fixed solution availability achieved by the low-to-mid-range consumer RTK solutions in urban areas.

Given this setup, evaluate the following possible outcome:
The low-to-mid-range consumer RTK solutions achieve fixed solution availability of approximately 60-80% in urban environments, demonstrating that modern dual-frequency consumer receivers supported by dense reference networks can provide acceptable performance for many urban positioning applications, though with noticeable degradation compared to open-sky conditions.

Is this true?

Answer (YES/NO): NO